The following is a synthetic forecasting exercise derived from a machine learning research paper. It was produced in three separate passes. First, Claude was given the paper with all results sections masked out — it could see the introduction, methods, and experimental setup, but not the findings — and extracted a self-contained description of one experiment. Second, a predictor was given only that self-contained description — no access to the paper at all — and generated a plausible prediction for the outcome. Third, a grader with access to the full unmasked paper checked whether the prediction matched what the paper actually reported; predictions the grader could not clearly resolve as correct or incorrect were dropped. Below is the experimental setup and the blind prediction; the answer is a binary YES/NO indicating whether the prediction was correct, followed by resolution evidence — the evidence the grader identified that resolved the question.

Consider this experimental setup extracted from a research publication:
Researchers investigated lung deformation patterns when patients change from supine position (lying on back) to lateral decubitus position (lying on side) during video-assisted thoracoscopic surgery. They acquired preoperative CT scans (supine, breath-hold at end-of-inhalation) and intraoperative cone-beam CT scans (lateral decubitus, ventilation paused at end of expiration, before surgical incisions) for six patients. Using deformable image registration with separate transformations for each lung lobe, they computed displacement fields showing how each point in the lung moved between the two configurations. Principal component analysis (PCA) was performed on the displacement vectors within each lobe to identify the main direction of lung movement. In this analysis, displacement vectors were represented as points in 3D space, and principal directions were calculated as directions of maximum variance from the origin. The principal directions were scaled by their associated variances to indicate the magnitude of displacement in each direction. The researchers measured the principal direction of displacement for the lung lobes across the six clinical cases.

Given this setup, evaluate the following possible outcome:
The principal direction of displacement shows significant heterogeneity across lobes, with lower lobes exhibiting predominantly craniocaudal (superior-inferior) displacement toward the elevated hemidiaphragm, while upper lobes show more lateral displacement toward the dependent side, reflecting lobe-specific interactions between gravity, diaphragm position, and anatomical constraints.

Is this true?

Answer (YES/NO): NO